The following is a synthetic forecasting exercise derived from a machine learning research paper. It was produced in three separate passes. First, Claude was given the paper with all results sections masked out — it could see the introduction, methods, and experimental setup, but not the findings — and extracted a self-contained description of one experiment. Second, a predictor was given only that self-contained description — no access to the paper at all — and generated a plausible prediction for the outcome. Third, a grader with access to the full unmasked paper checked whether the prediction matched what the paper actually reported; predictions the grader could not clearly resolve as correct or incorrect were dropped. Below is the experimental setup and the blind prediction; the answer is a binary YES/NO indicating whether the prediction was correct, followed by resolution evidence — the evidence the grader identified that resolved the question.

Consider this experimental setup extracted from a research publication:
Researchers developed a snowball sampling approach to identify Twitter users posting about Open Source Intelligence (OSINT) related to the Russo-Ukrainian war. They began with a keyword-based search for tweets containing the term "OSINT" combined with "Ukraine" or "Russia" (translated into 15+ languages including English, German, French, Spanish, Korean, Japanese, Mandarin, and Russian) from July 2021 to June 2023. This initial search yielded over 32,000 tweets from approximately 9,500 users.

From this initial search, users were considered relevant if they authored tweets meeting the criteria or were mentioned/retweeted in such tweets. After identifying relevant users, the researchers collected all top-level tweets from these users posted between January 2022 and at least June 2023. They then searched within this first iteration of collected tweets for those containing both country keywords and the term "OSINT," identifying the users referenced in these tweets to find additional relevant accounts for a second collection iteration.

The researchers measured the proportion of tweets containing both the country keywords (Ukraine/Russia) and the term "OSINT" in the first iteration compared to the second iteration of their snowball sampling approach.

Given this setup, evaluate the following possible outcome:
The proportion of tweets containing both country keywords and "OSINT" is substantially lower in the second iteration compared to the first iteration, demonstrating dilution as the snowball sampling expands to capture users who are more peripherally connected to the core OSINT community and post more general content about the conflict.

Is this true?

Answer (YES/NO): YES